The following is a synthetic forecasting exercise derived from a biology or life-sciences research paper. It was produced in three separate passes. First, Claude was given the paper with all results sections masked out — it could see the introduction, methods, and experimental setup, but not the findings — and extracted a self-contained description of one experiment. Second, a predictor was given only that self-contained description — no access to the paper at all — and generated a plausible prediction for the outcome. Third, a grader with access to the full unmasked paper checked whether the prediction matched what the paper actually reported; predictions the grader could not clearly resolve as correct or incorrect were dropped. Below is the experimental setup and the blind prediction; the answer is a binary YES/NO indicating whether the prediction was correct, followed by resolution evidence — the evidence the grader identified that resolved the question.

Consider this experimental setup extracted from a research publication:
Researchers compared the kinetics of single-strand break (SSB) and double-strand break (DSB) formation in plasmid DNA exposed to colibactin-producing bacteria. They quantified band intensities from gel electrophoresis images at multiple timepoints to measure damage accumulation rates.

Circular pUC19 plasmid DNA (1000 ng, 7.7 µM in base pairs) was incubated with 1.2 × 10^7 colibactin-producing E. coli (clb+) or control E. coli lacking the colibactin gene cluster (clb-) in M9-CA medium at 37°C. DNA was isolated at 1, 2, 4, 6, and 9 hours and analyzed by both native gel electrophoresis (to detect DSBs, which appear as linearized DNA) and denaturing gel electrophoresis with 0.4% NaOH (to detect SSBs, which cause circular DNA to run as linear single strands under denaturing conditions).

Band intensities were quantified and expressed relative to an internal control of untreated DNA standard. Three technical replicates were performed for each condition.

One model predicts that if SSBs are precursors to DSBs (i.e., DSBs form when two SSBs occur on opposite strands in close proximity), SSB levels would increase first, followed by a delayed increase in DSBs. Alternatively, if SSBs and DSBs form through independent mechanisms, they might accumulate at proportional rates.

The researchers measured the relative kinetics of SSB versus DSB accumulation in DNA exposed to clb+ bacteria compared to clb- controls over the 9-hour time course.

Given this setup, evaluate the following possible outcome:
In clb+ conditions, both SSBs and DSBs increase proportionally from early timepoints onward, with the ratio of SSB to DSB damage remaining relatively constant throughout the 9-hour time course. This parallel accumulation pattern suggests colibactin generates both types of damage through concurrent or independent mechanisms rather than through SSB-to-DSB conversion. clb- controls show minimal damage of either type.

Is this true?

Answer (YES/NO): NO